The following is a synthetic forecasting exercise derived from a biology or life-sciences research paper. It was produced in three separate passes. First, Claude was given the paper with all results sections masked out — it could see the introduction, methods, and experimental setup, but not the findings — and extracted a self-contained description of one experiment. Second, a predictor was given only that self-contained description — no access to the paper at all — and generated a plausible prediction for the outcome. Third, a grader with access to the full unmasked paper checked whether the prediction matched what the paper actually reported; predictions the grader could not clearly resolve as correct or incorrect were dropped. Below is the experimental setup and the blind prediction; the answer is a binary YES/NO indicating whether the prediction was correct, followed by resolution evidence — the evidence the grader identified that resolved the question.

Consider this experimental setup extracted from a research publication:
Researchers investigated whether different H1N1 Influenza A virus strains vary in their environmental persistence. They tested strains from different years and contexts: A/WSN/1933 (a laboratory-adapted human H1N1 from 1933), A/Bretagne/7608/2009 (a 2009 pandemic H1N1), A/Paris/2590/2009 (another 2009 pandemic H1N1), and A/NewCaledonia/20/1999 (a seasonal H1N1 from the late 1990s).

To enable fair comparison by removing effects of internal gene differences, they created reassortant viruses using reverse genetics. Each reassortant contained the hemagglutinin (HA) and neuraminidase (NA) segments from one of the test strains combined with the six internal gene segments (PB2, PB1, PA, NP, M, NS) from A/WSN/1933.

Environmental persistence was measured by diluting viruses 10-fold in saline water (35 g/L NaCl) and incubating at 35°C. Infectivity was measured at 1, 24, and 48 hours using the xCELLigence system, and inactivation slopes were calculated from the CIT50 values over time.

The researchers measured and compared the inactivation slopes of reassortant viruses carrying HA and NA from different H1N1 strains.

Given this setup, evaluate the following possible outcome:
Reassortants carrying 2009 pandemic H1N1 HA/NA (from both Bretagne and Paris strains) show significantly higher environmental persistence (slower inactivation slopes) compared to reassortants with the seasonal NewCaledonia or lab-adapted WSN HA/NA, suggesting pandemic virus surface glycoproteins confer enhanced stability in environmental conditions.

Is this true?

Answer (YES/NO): YES